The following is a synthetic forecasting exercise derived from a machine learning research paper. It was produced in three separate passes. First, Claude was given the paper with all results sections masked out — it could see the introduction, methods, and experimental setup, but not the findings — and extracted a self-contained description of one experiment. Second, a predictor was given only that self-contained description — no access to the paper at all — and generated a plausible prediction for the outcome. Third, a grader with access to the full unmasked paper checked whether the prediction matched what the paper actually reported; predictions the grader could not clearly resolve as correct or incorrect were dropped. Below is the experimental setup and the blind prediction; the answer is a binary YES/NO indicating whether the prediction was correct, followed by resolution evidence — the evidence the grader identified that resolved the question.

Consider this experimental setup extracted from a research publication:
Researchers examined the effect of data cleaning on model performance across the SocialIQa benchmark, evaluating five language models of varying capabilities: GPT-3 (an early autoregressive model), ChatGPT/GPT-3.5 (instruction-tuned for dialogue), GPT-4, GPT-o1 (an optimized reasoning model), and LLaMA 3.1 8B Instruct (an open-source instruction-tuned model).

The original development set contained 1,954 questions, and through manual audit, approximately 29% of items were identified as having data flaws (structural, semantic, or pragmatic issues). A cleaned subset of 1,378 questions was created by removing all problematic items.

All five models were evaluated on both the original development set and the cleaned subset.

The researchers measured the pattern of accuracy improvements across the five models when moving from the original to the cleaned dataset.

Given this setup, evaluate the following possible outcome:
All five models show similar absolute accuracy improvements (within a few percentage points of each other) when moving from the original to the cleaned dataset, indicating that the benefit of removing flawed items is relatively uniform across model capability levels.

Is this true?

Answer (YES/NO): NO